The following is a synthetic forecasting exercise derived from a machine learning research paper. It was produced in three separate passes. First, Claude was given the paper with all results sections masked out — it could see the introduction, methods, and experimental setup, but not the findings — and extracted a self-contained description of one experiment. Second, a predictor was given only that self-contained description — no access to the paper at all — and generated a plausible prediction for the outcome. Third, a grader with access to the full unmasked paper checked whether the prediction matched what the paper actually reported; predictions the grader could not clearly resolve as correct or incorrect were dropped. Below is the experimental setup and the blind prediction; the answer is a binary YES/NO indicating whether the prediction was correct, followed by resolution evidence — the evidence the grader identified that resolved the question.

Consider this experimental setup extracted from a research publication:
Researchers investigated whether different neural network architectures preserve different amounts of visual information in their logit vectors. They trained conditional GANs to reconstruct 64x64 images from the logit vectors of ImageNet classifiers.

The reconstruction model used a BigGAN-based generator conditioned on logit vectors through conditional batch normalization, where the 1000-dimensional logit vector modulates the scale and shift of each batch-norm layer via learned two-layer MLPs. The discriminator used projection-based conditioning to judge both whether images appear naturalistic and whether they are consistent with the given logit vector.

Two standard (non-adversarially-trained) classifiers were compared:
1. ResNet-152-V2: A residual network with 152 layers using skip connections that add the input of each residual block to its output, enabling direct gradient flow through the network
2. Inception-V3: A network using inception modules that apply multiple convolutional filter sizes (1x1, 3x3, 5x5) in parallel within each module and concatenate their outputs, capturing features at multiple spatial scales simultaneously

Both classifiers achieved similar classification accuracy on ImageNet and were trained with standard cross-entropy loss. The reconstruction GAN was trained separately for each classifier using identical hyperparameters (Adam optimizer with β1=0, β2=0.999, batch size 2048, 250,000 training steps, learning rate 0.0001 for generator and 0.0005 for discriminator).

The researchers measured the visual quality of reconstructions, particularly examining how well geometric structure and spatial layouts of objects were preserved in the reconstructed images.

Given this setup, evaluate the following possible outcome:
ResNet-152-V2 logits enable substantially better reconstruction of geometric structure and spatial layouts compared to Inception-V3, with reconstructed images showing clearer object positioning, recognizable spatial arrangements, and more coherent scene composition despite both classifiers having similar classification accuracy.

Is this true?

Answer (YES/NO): NO